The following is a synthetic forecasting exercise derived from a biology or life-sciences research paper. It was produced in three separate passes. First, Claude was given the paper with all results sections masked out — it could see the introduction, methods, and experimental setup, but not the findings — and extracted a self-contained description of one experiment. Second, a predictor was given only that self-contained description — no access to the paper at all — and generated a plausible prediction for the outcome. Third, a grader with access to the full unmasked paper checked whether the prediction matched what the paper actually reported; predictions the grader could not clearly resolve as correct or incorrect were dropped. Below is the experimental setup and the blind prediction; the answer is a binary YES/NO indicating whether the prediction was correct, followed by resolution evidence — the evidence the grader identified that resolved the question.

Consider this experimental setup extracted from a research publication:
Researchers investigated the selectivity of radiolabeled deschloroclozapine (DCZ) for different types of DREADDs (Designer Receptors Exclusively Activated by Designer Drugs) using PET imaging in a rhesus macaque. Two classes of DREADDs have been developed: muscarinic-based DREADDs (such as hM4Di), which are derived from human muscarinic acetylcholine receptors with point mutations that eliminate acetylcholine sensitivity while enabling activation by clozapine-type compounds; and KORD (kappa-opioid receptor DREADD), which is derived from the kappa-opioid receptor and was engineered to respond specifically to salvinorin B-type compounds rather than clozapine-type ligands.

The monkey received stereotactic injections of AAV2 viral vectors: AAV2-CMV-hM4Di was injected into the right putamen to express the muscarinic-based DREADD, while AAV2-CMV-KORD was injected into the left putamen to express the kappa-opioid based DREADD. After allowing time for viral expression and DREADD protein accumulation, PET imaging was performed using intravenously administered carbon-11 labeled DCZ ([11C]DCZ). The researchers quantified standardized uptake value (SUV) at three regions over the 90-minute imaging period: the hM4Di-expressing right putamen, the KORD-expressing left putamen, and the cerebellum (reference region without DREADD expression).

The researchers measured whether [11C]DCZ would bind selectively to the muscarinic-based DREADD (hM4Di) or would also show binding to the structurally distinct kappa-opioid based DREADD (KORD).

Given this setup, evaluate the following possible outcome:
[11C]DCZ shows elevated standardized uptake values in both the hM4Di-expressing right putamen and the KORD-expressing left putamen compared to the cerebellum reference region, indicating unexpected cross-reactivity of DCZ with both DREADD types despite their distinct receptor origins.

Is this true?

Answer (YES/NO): NO